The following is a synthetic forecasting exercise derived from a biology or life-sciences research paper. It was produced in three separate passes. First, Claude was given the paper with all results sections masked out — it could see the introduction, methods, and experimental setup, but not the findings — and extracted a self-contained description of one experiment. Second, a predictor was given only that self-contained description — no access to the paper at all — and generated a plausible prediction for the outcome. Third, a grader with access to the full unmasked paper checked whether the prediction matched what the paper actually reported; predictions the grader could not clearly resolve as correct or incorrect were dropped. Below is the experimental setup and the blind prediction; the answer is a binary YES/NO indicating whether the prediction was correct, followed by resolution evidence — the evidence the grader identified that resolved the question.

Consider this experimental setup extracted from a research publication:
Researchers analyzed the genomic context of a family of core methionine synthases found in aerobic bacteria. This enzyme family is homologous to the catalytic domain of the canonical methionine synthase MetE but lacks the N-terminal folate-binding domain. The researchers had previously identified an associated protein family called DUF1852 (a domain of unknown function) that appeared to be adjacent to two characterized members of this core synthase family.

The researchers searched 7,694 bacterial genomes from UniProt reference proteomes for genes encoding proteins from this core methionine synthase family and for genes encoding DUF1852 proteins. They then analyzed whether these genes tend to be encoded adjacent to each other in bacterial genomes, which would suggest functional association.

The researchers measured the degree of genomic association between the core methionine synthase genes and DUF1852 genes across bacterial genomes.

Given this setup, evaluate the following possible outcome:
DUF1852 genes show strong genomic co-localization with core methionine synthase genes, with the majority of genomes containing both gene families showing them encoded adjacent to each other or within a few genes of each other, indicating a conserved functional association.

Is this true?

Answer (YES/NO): YES